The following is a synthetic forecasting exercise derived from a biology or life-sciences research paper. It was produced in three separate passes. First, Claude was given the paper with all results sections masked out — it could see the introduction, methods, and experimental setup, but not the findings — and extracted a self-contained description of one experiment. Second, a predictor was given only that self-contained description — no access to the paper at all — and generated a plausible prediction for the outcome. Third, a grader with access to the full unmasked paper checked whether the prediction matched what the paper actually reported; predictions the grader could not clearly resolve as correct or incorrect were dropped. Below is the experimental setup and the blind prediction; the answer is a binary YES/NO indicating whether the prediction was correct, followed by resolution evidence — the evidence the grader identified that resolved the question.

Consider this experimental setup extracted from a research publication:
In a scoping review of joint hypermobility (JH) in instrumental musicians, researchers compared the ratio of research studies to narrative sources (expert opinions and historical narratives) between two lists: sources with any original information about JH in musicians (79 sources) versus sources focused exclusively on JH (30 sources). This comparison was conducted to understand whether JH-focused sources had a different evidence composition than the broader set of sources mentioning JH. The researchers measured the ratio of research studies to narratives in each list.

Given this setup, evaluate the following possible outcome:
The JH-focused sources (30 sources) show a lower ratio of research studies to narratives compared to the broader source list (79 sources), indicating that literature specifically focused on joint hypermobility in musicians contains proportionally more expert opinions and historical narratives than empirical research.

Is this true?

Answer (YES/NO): YES